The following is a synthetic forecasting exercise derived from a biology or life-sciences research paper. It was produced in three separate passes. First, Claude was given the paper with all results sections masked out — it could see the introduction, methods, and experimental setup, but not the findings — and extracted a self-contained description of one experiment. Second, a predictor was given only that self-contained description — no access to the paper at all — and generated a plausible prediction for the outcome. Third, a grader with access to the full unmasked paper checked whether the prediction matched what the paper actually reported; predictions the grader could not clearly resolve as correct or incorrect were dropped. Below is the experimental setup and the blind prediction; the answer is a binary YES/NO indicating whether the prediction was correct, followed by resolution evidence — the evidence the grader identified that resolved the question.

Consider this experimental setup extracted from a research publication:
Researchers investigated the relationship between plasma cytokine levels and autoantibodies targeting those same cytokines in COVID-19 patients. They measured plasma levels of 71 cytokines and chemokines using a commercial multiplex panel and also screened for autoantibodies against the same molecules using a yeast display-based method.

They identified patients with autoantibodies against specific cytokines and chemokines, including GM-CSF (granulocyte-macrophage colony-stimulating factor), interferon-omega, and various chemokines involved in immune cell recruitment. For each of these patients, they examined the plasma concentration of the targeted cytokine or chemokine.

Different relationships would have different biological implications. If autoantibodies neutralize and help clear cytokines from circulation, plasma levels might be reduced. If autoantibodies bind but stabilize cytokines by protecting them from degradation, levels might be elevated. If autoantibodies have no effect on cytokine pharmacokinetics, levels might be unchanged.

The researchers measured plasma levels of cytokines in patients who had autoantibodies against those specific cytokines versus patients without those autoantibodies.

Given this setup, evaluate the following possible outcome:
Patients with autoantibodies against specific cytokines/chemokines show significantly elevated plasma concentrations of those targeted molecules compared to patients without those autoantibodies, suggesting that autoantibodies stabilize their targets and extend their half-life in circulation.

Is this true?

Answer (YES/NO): NO